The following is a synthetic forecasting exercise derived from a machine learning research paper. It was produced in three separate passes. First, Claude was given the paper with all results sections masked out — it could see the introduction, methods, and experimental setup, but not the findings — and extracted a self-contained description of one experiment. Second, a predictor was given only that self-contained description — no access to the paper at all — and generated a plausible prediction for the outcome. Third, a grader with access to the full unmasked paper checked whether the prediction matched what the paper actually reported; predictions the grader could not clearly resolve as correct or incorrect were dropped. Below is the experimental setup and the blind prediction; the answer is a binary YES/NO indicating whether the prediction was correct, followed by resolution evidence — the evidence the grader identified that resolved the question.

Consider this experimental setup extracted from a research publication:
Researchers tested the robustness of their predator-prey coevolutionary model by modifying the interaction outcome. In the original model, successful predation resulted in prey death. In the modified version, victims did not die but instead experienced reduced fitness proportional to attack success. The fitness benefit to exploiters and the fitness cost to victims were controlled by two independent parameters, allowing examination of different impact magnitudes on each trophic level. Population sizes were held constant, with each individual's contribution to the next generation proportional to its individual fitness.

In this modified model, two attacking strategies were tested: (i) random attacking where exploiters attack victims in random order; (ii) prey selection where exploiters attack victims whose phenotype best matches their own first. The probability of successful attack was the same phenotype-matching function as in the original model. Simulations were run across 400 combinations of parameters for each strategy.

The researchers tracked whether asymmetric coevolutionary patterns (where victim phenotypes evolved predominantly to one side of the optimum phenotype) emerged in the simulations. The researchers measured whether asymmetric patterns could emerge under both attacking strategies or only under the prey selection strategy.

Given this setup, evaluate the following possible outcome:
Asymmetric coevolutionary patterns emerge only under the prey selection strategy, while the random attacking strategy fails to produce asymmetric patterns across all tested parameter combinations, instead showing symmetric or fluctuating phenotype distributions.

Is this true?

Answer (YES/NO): YES